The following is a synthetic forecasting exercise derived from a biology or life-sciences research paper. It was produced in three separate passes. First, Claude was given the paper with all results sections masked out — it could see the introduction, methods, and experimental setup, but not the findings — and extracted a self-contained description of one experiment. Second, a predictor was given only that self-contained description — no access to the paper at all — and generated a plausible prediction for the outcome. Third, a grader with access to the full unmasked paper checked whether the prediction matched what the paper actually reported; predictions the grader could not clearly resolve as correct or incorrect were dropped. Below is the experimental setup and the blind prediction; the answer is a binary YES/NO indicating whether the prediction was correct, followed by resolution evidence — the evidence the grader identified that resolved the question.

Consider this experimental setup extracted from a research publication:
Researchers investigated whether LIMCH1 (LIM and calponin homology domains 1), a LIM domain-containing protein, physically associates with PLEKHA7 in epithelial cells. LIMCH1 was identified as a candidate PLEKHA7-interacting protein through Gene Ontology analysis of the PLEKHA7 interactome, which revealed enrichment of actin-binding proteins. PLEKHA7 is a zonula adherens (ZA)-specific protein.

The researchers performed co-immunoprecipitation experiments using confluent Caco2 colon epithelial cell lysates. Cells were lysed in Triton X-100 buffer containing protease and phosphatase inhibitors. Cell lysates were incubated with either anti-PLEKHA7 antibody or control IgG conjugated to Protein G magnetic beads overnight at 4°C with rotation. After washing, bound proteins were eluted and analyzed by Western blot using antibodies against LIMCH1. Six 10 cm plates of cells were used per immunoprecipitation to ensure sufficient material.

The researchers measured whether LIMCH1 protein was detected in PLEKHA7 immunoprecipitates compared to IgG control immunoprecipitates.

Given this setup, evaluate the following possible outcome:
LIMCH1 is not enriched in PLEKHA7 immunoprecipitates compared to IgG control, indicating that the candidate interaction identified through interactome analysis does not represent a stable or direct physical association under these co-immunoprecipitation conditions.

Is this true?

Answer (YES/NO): NO